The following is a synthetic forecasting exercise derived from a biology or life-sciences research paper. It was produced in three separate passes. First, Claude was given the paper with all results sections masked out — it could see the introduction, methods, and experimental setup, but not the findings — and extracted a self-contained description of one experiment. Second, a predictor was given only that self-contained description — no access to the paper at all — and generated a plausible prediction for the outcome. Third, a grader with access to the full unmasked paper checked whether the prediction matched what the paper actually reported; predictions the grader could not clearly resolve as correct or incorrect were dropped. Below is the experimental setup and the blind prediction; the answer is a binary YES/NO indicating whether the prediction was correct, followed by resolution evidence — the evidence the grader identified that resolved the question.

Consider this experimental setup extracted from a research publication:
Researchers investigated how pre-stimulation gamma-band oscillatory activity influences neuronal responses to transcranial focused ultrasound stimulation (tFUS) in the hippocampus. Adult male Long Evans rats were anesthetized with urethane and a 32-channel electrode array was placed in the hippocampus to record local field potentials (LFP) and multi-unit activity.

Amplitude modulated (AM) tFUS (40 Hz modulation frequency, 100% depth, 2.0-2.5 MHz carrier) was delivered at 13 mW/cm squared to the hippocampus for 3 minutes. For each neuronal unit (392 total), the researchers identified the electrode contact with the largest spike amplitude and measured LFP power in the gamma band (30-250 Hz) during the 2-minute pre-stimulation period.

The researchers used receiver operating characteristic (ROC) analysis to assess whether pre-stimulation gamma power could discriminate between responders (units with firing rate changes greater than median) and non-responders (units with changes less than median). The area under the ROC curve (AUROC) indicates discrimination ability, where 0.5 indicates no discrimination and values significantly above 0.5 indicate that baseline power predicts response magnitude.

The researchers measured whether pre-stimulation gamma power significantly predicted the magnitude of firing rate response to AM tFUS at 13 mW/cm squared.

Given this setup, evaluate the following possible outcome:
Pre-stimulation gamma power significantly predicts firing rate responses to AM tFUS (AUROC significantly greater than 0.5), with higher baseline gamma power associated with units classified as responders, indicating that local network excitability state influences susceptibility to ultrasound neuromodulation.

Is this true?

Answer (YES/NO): NO